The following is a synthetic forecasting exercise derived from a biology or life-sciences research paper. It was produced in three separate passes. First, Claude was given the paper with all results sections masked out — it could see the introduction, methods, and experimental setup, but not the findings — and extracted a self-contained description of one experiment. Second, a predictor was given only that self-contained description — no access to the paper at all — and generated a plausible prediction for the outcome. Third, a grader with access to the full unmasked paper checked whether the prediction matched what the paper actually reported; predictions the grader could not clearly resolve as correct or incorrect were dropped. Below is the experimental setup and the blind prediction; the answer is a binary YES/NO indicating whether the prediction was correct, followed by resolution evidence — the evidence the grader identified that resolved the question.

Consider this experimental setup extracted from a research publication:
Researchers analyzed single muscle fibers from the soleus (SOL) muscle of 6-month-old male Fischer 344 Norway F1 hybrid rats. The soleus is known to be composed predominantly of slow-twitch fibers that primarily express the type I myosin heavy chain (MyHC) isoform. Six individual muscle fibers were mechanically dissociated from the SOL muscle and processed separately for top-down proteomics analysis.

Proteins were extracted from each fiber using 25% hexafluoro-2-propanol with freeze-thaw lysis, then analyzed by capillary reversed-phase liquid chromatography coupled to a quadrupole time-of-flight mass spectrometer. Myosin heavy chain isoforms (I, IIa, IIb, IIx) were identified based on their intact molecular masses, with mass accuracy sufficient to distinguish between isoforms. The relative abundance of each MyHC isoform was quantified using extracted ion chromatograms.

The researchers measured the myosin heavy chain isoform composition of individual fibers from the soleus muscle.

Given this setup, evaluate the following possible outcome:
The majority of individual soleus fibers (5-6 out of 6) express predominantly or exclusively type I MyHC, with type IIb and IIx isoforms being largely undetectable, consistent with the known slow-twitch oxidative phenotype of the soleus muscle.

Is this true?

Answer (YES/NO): YES